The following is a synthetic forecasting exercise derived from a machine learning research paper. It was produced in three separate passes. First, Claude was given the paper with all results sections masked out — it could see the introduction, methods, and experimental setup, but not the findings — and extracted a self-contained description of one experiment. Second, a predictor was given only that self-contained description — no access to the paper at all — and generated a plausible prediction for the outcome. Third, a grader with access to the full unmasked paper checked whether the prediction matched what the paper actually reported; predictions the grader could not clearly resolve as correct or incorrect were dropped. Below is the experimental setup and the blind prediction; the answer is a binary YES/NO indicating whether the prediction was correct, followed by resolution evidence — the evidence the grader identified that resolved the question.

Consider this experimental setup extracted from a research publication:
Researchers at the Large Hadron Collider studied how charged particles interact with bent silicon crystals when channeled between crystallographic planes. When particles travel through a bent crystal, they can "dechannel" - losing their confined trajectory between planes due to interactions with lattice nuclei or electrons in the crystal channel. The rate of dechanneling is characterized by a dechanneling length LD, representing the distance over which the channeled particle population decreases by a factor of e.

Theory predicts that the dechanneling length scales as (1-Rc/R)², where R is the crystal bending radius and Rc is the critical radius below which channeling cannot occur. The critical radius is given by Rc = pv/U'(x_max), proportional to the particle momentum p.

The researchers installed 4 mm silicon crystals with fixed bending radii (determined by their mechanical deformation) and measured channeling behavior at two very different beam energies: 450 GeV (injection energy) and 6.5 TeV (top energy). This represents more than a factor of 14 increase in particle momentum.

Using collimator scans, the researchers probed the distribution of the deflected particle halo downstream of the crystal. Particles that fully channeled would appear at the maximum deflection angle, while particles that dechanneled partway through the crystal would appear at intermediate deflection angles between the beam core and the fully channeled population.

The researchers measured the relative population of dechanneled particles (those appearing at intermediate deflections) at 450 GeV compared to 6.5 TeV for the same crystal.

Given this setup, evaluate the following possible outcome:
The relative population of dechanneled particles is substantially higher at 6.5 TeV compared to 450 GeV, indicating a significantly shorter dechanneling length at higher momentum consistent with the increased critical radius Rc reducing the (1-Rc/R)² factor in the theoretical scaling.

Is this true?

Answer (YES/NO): YES